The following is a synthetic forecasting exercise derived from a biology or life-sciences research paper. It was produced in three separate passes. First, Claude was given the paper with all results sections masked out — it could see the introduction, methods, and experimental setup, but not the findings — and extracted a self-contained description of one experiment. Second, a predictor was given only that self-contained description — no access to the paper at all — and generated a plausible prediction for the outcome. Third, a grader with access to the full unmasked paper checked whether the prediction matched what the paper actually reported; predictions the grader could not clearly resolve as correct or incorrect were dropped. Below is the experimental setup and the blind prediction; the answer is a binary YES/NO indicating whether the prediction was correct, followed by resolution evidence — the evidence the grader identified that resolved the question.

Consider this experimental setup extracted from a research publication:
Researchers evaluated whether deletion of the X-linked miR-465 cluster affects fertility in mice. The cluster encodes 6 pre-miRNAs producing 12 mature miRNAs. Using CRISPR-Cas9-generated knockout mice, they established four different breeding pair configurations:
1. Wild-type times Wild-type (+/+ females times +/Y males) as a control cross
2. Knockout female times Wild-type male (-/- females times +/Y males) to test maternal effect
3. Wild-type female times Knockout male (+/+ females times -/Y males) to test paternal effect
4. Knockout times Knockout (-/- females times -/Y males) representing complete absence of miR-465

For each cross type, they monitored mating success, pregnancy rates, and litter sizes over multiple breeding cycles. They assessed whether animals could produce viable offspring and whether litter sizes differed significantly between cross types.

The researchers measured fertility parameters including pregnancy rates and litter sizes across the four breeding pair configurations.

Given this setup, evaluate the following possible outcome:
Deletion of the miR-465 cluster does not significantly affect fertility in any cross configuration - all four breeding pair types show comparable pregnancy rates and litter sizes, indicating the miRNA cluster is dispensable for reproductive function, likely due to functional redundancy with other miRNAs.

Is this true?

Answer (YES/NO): YES